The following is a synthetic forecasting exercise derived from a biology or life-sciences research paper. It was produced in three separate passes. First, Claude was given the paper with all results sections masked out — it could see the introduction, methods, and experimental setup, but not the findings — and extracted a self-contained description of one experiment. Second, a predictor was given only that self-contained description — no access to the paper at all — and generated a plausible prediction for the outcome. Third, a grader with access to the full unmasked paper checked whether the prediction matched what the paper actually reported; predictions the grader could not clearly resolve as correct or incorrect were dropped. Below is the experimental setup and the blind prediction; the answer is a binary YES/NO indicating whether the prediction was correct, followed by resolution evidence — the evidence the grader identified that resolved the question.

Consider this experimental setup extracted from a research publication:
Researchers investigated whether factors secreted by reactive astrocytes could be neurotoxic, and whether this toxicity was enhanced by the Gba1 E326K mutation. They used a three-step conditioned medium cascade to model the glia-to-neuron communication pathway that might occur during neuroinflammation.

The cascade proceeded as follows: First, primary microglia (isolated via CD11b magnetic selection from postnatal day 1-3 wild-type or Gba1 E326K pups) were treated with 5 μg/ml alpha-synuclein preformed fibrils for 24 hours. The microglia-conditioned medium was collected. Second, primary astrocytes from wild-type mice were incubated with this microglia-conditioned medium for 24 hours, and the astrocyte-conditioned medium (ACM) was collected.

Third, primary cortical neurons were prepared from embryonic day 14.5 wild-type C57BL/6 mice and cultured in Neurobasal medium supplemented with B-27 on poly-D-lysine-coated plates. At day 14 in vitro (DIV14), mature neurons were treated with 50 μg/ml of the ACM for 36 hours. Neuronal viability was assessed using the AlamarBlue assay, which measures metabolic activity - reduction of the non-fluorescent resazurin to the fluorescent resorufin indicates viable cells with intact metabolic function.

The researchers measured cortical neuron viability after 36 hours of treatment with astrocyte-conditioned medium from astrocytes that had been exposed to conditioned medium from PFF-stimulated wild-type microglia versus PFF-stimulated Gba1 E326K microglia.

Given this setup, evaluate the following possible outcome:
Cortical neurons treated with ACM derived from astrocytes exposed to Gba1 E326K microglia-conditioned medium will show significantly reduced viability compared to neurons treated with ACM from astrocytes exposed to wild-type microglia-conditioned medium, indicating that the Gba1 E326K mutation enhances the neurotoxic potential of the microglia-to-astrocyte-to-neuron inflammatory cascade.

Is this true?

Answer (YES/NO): NO